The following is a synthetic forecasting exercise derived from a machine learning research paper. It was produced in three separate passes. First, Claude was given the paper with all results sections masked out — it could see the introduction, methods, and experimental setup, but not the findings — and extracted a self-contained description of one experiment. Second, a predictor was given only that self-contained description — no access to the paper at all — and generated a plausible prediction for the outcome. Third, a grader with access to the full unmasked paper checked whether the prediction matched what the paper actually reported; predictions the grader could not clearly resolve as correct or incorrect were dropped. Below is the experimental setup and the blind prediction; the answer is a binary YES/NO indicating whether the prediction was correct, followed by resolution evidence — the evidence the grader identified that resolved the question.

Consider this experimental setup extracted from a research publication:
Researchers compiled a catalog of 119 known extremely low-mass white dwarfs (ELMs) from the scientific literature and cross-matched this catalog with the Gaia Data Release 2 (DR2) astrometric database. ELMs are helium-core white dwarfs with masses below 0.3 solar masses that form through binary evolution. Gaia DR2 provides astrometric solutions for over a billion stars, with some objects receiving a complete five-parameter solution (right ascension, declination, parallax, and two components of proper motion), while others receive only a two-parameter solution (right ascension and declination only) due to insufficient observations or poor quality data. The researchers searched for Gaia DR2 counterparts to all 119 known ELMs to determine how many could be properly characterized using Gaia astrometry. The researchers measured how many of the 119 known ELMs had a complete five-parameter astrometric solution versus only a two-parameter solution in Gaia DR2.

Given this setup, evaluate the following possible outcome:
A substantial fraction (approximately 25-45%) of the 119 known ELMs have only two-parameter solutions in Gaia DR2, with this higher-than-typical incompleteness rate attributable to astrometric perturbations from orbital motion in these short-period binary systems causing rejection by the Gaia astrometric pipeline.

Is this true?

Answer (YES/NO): NO